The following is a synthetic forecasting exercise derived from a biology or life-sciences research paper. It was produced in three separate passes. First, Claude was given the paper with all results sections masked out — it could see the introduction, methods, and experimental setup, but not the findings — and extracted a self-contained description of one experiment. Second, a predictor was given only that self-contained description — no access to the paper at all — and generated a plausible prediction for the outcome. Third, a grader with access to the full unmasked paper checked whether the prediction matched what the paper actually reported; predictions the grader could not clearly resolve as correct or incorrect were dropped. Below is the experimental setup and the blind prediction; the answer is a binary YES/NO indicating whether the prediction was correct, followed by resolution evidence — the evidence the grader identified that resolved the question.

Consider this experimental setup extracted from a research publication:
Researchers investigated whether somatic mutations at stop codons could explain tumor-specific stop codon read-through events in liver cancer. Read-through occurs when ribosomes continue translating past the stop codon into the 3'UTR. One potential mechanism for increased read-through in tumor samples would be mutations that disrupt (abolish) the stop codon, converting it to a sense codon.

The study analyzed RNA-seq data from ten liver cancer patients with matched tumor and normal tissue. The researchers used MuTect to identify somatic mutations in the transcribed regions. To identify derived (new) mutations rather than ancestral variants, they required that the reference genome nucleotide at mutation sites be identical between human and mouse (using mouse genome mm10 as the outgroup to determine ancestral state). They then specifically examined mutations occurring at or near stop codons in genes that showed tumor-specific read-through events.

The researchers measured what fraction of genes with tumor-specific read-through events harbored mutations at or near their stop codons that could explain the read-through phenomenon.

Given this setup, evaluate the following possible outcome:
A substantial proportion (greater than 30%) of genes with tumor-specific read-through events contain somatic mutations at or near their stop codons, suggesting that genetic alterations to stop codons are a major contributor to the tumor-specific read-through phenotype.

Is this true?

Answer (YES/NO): NO